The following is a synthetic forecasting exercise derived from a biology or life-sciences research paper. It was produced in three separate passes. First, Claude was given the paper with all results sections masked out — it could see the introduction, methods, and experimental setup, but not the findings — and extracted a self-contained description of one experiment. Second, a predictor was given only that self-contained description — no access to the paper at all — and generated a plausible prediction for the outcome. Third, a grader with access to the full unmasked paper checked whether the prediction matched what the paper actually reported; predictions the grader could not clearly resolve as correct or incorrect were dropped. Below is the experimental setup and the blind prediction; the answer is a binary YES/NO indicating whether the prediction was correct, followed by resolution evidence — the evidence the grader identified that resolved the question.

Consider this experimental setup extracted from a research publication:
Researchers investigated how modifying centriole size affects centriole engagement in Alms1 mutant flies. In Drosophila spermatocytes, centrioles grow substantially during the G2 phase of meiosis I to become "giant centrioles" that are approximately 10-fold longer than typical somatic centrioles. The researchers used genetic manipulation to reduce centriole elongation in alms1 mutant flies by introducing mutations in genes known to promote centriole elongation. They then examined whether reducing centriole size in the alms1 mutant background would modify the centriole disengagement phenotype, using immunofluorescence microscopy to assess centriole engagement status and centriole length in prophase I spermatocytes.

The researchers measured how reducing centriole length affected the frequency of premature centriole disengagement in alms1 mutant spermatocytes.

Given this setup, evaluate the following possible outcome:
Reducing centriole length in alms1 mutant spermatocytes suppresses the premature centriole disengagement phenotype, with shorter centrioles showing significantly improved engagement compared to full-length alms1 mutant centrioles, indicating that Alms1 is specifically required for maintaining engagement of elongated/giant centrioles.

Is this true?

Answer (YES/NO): YES